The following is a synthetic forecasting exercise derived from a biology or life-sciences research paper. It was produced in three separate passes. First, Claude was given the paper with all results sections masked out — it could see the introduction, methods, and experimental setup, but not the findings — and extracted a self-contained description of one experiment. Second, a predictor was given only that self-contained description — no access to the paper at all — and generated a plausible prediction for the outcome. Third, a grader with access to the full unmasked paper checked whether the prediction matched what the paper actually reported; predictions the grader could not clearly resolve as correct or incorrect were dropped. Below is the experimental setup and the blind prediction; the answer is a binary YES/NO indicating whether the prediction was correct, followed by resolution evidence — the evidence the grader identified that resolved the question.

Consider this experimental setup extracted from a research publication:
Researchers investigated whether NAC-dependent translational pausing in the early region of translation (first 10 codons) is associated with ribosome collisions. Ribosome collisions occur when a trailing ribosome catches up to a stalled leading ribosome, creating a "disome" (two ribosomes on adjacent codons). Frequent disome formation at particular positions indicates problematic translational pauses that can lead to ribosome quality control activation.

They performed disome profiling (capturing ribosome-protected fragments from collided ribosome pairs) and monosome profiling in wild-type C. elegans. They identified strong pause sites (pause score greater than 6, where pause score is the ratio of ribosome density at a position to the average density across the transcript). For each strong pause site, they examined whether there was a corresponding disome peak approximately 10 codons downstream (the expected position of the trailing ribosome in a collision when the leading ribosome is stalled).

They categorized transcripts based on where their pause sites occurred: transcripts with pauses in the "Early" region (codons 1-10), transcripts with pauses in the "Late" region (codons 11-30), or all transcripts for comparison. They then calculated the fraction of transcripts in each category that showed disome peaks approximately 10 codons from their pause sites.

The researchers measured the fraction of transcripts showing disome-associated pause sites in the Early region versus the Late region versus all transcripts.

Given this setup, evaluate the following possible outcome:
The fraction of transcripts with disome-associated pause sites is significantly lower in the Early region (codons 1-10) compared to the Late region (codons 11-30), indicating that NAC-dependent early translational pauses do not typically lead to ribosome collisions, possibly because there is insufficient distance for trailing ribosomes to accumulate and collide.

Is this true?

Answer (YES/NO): NO